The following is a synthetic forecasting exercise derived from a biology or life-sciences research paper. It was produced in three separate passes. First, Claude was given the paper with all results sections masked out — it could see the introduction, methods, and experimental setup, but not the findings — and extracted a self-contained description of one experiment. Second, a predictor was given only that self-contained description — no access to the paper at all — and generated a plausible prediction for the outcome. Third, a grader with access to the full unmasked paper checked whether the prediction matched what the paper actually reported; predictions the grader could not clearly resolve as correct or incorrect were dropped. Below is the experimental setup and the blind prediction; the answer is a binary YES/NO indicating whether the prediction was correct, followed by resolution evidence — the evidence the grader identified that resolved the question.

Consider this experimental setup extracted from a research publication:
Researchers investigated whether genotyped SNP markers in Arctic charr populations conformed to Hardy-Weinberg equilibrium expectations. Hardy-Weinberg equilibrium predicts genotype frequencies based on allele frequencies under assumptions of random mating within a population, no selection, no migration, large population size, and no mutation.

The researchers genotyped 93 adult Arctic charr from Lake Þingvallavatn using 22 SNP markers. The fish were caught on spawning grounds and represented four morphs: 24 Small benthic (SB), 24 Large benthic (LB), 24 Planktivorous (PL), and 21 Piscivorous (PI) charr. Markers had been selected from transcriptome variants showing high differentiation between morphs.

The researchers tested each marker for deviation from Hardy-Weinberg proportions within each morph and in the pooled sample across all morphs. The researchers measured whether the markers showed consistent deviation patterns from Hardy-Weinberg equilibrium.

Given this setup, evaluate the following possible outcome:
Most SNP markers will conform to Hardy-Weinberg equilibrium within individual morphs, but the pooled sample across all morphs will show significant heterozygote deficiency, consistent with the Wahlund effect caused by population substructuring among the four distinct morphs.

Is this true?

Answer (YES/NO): YES